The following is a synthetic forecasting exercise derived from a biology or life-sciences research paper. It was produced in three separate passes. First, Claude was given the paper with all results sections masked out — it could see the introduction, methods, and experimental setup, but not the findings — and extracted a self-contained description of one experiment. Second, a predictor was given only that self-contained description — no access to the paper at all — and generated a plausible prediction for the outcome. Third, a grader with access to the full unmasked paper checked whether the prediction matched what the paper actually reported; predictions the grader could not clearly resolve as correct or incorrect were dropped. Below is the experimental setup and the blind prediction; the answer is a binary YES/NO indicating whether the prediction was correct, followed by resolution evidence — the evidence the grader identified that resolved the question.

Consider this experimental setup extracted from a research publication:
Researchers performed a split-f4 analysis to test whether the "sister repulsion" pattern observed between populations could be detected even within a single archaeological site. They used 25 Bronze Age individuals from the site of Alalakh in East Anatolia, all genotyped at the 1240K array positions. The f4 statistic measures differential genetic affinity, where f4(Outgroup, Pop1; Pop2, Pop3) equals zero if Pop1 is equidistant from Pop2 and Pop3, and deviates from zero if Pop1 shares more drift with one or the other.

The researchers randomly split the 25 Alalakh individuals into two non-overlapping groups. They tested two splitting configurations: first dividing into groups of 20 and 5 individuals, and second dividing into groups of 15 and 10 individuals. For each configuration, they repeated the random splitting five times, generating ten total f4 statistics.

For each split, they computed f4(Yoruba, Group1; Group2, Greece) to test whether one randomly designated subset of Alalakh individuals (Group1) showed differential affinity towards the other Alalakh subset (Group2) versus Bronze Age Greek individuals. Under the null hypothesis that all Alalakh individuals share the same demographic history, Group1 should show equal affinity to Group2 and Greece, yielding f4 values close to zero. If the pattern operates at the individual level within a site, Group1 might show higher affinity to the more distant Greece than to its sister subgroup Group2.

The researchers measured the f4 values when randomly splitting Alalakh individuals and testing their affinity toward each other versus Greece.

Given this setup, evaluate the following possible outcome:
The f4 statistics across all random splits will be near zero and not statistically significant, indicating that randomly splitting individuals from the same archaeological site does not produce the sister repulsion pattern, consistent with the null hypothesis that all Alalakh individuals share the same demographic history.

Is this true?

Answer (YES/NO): NO